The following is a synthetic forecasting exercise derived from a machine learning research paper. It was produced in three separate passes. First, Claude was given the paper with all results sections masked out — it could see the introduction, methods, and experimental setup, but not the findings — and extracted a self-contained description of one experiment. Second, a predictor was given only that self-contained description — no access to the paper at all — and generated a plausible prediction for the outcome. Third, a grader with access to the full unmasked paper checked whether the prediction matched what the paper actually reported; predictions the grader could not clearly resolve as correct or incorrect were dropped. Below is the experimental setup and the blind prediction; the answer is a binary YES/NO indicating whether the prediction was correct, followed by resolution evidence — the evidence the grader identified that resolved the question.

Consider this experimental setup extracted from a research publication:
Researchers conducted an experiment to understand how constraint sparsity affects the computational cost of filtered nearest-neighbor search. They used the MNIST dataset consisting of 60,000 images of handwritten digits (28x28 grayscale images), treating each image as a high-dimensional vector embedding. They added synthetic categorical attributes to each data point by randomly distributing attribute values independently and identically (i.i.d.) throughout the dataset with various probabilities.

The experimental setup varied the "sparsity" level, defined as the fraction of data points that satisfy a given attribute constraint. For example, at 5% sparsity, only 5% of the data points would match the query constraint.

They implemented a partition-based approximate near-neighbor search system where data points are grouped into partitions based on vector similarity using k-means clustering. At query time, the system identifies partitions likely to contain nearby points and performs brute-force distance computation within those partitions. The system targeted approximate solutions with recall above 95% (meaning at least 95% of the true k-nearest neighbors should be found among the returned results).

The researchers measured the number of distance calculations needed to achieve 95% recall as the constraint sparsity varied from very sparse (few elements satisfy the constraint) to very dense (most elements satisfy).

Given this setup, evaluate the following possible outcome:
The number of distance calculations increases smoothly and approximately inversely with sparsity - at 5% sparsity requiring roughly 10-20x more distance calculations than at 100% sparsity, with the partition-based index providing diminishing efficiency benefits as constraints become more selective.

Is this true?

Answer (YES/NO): NO